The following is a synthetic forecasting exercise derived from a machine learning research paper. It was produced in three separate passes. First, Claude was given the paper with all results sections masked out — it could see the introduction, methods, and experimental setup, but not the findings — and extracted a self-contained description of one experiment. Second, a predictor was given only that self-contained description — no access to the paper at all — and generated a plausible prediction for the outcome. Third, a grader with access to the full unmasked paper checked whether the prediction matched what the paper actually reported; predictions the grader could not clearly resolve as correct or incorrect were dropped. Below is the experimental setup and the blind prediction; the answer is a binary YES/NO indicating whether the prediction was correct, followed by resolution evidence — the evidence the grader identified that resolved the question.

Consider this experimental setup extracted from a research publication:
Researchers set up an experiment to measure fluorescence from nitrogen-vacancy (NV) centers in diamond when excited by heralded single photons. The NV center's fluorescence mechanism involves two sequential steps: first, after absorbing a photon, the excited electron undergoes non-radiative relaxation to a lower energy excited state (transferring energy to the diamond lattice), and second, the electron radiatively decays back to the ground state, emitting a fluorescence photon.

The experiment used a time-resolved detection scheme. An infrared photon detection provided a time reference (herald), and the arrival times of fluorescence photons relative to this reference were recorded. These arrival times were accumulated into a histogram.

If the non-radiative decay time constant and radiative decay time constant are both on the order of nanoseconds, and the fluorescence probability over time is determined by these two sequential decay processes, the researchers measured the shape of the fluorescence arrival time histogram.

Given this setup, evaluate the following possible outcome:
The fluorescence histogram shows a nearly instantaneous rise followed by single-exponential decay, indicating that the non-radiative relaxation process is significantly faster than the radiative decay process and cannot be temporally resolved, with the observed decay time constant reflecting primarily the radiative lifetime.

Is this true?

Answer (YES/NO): NO